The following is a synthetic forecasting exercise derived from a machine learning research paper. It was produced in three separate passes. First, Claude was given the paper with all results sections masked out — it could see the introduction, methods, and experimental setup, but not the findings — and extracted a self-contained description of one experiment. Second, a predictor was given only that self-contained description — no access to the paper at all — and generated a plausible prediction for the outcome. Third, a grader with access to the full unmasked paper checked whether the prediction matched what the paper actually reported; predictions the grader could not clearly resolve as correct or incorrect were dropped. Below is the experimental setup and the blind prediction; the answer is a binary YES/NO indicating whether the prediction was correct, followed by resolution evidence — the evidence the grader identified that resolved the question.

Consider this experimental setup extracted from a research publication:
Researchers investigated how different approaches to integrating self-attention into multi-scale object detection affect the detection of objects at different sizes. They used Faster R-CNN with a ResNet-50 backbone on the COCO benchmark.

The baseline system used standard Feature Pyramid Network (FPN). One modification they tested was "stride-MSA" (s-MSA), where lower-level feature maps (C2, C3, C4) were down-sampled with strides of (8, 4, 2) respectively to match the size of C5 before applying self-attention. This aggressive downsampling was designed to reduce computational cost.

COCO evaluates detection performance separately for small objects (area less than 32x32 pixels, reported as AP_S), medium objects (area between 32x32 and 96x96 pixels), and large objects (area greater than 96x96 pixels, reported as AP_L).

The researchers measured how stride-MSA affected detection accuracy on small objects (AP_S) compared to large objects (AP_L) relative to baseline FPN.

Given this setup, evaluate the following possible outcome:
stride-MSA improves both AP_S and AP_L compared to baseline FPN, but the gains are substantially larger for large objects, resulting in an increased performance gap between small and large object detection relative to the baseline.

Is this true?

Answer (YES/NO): NO